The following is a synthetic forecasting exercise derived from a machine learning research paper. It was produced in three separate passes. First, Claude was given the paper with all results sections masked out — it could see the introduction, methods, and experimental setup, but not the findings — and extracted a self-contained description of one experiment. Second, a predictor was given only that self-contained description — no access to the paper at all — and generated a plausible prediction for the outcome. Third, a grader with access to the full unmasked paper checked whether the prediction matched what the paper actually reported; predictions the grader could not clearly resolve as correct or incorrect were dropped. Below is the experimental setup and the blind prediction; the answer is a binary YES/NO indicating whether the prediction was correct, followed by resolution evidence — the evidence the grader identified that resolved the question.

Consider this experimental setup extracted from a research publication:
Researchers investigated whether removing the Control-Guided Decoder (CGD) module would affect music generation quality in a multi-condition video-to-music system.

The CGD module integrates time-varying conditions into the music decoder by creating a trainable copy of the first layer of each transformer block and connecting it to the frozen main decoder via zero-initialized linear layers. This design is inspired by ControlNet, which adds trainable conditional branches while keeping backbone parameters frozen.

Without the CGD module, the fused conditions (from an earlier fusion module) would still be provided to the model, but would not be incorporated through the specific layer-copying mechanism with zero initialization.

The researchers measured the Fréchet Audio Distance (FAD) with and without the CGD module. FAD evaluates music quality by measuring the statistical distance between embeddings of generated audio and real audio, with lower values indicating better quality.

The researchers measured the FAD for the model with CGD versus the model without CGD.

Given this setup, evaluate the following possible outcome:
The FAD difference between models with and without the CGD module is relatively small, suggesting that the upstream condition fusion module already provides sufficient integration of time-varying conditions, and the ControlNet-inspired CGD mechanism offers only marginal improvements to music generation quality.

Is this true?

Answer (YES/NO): NO